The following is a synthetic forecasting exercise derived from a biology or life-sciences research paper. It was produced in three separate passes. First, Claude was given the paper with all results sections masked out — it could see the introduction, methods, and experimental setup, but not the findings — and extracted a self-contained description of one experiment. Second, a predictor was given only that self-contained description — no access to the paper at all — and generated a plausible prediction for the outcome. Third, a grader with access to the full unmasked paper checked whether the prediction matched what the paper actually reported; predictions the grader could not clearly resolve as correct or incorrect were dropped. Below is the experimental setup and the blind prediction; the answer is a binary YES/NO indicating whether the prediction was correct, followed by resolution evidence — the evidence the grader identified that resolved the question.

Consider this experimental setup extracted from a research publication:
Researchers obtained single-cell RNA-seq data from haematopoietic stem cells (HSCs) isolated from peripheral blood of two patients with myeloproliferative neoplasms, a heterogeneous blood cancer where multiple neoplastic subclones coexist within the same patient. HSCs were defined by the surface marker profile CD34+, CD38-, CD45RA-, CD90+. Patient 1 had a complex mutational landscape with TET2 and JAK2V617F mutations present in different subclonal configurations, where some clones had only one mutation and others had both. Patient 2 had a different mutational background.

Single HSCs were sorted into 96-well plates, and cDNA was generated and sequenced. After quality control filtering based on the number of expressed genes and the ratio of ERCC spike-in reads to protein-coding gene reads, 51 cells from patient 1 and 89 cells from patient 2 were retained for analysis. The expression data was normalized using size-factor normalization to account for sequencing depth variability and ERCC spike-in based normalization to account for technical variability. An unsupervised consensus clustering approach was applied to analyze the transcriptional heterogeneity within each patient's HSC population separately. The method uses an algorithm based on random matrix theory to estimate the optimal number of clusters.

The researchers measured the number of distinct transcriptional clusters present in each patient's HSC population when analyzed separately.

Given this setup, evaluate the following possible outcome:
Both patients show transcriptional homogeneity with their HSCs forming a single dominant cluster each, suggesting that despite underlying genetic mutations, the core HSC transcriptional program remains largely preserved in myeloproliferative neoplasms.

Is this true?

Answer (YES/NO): NO